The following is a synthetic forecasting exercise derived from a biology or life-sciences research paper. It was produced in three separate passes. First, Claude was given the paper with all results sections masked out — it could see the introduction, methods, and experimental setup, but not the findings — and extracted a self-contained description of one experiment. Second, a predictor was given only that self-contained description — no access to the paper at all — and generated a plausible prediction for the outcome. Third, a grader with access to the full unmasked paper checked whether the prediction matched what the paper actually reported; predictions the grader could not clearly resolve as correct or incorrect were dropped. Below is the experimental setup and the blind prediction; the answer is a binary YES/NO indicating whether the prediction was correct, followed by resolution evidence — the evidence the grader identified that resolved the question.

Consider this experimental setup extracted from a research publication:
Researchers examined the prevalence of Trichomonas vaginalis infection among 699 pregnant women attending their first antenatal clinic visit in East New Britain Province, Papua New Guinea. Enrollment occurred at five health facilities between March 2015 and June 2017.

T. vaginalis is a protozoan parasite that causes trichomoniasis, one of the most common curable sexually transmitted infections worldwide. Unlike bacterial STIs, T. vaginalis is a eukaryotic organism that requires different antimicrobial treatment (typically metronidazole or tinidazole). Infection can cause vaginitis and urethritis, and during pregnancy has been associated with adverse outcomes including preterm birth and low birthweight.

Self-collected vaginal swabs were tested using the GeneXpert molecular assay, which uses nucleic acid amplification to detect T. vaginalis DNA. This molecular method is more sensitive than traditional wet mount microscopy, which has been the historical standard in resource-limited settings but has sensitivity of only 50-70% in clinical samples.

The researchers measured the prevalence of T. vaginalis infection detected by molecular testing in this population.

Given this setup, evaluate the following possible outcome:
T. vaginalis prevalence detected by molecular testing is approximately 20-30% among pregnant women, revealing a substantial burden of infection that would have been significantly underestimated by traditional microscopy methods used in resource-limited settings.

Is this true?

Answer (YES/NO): YES